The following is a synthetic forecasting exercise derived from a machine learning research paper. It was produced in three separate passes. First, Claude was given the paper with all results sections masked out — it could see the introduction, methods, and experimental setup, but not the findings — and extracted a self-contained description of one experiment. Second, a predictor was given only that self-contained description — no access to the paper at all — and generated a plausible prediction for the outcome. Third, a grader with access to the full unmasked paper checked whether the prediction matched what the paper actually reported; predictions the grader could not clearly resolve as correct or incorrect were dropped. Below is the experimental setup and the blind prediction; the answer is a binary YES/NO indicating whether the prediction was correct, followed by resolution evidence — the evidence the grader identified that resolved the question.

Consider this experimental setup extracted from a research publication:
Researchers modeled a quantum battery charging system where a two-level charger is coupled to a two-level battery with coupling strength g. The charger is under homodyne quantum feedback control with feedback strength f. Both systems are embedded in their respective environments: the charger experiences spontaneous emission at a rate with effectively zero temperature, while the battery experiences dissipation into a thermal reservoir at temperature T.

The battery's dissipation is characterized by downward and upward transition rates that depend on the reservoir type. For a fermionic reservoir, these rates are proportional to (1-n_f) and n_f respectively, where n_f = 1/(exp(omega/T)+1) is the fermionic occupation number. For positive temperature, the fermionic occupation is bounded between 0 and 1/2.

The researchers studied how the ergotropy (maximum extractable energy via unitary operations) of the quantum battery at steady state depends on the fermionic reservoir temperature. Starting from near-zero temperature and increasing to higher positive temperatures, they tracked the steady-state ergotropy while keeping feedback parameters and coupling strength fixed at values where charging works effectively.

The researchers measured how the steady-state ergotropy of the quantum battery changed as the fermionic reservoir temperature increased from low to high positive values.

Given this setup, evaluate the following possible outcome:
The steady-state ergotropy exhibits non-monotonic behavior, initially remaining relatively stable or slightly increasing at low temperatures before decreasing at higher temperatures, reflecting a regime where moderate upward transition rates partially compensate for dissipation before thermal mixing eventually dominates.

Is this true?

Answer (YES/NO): NO